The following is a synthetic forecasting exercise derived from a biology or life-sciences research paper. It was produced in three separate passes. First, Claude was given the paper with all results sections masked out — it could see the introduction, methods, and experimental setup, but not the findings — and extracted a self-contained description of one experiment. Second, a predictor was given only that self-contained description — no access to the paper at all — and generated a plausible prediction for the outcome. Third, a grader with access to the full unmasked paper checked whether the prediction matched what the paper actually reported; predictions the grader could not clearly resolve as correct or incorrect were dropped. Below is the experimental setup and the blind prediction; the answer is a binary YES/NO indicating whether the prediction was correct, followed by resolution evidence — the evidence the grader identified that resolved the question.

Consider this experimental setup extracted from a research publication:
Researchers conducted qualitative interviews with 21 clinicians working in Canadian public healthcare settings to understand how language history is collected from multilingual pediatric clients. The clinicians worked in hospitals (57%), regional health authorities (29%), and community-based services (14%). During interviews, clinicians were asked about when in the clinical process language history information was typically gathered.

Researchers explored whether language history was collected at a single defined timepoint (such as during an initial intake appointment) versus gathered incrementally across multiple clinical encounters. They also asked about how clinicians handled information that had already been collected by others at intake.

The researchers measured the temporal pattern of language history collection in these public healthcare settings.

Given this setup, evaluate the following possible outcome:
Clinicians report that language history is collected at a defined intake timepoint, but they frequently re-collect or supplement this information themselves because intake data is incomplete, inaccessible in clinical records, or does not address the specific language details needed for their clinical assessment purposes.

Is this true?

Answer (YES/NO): NO